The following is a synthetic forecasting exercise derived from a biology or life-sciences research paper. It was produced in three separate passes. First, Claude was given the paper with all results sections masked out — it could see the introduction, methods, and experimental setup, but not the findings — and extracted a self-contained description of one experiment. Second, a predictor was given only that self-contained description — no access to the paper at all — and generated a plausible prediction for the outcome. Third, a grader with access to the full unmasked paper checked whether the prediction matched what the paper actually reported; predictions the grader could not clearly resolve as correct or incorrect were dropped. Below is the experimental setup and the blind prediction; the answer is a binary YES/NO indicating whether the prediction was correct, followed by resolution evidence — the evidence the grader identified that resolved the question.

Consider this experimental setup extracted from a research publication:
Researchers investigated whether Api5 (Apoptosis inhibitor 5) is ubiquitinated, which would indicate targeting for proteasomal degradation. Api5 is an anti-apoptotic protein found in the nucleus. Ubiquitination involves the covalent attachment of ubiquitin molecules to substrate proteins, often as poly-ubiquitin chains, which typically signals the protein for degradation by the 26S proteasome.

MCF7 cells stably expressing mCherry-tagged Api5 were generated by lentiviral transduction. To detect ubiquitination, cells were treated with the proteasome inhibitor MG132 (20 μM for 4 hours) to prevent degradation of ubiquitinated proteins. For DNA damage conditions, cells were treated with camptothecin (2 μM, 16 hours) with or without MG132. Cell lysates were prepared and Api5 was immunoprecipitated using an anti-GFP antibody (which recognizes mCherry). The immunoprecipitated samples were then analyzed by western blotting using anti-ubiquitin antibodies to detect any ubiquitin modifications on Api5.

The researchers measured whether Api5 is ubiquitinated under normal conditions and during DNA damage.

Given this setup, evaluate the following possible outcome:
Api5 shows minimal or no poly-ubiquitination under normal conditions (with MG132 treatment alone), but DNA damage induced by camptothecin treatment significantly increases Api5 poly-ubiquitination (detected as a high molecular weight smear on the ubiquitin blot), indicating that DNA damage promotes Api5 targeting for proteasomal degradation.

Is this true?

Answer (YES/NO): NO